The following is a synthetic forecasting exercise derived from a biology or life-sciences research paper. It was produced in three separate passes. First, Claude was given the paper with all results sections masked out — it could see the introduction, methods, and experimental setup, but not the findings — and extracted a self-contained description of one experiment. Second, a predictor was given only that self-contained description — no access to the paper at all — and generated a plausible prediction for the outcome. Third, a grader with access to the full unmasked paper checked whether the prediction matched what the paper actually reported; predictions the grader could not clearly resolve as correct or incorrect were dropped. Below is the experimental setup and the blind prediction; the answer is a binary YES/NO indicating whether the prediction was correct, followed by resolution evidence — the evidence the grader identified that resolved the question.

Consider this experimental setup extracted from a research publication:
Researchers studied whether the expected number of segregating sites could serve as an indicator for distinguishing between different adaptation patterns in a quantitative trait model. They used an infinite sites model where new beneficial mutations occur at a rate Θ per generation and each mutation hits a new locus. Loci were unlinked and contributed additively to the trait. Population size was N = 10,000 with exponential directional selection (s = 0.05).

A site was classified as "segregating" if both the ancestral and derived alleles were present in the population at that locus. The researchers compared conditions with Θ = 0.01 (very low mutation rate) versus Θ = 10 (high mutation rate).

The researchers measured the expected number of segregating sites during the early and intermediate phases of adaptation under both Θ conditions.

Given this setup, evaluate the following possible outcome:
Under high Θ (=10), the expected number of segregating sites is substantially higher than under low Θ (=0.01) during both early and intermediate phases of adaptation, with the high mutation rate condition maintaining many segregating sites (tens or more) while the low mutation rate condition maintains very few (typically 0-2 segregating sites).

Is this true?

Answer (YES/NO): YES